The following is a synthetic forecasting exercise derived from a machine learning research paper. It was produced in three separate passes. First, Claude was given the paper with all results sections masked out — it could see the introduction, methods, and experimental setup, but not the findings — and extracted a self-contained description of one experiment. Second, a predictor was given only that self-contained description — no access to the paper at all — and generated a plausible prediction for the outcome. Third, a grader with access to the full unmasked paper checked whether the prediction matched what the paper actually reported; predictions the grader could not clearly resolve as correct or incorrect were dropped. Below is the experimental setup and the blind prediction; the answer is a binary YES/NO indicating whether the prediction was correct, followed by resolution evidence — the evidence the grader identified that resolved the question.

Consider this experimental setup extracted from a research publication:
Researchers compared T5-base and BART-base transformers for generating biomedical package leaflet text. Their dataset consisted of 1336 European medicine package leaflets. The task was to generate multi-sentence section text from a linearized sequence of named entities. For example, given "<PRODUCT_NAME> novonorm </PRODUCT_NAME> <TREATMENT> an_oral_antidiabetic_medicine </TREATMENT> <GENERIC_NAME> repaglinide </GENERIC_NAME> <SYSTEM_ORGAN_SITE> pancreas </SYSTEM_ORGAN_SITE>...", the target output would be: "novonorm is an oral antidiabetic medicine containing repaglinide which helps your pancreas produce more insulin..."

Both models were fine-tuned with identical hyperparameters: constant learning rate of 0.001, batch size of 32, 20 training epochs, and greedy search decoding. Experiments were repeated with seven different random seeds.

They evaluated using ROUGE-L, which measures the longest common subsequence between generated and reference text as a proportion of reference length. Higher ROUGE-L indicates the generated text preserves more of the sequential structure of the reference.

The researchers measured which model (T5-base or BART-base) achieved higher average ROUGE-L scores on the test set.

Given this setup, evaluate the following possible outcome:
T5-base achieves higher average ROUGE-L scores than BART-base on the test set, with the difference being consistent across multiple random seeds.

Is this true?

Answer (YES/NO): YES